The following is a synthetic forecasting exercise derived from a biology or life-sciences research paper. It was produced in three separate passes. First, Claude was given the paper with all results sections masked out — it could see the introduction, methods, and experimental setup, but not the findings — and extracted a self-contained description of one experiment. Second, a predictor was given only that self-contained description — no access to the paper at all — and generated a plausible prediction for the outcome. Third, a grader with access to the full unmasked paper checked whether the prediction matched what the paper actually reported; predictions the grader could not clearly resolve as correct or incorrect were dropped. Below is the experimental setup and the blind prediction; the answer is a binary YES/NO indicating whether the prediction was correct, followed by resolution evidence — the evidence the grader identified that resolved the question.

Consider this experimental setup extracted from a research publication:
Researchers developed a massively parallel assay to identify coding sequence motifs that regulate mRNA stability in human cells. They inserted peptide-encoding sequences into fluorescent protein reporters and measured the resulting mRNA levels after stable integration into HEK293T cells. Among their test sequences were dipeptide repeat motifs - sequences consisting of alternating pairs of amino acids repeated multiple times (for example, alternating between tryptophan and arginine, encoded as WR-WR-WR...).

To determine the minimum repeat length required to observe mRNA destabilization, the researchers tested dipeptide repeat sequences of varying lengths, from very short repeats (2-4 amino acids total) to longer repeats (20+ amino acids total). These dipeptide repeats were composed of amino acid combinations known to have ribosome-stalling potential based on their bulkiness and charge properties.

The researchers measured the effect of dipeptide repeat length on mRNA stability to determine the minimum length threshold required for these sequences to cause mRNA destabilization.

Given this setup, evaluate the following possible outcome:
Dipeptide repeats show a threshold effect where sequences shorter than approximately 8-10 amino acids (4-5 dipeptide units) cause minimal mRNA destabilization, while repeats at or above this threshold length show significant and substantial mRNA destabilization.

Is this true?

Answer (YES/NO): NO